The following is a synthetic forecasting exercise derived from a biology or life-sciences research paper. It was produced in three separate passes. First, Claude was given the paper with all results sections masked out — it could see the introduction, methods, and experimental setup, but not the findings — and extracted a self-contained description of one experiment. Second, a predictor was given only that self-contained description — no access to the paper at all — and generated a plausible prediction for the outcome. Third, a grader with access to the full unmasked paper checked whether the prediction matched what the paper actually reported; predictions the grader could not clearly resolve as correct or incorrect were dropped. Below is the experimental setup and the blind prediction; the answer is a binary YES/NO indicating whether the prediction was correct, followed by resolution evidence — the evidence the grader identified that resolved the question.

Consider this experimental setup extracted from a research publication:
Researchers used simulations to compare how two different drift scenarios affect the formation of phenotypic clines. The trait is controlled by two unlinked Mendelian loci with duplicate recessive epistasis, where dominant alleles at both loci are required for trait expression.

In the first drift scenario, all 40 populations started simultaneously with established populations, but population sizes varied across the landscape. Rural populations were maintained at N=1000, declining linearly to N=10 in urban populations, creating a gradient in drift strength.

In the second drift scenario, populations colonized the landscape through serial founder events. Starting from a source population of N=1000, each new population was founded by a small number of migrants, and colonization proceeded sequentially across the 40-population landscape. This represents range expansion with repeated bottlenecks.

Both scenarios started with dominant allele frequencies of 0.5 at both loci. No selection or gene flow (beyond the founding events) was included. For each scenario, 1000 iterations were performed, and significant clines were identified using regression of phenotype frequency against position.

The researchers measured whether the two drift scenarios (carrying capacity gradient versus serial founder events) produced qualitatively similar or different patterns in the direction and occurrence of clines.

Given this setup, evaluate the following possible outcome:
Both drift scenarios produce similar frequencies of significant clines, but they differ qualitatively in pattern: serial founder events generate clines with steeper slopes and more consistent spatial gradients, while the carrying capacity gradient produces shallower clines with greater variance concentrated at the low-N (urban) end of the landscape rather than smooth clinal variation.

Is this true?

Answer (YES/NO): NO